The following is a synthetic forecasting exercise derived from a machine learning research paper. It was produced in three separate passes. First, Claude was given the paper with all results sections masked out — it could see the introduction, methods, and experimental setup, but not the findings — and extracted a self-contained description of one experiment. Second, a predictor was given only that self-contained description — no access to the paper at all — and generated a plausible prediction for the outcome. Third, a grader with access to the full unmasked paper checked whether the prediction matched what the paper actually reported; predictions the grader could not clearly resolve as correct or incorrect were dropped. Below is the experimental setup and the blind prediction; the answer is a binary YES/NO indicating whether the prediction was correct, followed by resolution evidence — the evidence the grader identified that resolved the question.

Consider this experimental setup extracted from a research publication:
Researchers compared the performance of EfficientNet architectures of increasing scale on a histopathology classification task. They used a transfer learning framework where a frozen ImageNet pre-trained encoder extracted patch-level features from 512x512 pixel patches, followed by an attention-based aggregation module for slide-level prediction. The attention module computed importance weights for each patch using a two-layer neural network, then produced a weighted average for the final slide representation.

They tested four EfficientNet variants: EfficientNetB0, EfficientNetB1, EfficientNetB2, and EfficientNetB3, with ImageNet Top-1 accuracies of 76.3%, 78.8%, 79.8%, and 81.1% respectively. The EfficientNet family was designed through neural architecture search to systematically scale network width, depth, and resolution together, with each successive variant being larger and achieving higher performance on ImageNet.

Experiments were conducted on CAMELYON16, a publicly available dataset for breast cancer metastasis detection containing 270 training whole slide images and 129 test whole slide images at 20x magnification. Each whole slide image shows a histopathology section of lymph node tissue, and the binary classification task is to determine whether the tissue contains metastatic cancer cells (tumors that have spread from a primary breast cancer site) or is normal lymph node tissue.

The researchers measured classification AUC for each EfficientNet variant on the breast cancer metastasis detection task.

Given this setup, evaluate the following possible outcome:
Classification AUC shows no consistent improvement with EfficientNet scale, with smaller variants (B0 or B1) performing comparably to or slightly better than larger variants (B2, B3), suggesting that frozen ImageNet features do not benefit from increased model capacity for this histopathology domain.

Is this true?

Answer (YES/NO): YES